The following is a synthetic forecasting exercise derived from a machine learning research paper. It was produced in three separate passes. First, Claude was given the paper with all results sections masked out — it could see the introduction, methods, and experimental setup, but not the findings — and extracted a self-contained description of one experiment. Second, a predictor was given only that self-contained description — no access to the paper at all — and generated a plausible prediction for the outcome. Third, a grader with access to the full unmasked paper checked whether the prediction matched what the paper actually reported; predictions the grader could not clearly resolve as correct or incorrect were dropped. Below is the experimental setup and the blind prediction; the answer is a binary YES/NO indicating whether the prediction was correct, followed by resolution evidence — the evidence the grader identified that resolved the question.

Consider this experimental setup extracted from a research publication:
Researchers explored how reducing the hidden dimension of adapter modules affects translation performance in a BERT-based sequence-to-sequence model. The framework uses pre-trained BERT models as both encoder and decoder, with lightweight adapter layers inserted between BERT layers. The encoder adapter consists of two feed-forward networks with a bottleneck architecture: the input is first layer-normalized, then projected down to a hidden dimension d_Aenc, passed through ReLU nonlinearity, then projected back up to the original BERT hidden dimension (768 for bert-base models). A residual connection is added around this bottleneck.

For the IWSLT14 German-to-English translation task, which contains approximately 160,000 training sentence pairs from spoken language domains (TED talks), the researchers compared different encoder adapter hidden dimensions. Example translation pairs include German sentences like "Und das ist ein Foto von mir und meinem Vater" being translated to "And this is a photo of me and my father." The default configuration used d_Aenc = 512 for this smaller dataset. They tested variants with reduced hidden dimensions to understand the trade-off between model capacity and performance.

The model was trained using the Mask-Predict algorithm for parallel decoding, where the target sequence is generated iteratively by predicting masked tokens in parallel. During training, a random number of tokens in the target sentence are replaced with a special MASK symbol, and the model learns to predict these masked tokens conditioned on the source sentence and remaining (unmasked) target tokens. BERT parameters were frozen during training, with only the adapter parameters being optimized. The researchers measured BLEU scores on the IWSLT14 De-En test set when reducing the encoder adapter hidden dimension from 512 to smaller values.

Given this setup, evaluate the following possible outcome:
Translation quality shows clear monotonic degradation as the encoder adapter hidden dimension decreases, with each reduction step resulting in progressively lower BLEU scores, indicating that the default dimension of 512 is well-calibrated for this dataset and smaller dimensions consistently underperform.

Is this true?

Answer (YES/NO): NO